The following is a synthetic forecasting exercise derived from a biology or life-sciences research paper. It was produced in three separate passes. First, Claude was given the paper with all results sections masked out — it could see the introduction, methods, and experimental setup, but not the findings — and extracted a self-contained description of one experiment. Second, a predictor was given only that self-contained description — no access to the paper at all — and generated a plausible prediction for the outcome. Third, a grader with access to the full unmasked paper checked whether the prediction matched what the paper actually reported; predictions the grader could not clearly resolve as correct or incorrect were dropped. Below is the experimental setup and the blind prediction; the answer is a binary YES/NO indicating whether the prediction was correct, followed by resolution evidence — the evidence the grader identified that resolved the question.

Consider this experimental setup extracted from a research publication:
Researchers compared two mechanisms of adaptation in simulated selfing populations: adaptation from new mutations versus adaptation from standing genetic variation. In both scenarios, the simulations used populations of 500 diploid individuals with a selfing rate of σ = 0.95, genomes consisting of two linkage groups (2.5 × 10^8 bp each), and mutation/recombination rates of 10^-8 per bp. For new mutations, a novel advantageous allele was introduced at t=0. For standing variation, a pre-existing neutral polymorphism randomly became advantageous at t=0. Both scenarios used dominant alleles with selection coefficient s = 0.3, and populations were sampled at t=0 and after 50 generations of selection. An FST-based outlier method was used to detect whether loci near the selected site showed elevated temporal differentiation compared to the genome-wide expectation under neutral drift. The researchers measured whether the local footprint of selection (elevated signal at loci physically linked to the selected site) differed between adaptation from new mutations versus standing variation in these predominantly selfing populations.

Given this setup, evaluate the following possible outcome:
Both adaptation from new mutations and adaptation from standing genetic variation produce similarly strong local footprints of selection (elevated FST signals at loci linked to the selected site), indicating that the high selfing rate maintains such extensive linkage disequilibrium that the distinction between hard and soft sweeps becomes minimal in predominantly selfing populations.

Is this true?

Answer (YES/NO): NO